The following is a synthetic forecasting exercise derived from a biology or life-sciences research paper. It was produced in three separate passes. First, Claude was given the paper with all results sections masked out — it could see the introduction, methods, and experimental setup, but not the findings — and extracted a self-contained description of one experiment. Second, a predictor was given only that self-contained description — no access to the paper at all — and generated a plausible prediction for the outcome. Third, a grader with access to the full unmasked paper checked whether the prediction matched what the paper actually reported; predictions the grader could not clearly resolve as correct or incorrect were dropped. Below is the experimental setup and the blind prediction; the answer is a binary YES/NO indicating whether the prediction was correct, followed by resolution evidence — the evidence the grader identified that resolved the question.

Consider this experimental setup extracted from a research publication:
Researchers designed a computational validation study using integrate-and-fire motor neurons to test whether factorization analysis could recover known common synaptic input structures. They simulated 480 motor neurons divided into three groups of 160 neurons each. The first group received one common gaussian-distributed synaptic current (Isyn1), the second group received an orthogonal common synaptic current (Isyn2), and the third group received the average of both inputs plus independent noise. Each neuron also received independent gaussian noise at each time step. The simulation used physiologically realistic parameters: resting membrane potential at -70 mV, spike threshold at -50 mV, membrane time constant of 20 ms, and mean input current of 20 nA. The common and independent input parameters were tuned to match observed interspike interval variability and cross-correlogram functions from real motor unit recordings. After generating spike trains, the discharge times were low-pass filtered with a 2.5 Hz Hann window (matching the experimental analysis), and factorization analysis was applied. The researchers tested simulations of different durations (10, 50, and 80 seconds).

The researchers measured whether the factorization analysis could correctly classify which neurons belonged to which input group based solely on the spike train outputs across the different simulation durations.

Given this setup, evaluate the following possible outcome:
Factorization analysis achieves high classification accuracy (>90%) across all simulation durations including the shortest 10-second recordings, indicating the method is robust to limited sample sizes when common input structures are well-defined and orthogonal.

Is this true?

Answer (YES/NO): NO